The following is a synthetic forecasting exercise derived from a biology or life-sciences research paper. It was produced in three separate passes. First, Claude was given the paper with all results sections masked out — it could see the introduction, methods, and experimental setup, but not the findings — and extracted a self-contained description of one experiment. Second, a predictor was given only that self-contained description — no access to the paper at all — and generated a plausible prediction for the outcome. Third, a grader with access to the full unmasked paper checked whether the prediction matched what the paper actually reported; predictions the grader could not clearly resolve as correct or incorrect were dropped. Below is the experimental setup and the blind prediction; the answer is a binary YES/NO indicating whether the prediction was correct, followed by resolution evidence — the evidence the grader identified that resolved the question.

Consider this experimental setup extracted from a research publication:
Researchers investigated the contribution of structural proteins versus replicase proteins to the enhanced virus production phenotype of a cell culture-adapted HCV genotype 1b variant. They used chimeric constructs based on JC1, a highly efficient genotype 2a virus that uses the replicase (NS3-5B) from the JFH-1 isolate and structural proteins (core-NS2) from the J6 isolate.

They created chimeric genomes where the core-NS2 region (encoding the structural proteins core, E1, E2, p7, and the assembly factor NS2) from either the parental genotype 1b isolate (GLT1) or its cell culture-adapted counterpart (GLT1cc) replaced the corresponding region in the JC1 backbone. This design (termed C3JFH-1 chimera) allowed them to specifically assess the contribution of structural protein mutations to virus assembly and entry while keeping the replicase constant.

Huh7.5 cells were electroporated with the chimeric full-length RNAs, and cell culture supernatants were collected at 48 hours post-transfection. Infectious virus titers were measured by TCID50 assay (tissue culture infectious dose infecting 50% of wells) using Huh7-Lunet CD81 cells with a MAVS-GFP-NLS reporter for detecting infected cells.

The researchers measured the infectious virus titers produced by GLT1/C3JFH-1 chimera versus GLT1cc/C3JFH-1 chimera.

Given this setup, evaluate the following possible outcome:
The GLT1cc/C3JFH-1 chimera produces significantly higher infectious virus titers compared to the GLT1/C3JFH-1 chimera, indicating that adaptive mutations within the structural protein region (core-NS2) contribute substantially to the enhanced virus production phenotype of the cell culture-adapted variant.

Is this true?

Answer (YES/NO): YES